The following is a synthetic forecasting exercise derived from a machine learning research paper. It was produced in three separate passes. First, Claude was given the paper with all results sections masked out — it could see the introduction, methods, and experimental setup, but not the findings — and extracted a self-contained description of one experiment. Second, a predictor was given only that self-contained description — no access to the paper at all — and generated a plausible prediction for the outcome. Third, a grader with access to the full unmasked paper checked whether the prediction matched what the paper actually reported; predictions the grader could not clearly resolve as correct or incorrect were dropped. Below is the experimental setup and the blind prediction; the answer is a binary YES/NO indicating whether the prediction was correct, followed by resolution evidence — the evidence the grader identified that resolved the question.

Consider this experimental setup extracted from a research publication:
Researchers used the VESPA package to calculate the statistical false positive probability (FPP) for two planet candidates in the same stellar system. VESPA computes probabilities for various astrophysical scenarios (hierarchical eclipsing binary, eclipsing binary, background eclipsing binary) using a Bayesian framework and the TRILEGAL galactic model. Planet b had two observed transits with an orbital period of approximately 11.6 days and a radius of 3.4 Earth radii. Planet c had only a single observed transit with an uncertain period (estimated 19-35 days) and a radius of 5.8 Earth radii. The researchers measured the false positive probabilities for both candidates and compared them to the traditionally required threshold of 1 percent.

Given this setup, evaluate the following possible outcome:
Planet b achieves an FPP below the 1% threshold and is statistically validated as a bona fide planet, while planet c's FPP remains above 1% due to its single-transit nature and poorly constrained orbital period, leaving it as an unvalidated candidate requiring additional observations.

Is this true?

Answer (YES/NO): NO